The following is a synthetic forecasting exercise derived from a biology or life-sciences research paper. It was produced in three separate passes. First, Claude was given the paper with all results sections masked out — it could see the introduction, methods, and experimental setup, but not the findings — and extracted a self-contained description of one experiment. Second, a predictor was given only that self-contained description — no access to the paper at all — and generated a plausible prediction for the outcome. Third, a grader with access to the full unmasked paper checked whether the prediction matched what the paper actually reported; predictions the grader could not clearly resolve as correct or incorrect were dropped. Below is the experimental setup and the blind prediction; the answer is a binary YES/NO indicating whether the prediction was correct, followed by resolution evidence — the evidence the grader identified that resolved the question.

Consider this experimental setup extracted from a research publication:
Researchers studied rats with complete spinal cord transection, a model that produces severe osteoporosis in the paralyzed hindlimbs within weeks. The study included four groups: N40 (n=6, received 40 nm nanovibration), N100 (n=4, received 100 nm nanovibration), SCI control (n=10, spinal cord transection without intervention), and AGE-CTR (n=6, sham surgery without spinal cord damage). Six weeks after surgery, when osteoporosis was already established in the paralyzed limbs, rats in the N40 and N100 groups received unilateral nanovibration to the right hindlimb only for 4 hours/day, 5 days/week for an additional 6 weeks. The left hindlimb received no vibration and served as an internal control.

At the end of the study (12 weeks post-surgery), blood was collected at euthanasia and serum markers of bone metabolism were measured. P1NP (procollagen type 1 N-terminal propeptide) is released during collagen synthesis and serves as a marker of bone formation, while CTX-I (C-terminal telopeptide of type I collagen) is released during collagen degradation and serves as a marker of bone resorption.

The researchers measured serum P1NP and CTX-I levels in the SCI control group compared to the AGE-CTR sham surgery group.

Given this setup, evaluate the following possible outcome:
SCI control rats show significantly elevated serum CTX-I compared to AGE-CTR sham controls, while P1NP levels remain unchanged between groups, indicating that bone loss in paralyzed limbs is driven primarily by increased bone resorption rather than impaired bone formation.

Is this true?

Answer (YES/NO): NO